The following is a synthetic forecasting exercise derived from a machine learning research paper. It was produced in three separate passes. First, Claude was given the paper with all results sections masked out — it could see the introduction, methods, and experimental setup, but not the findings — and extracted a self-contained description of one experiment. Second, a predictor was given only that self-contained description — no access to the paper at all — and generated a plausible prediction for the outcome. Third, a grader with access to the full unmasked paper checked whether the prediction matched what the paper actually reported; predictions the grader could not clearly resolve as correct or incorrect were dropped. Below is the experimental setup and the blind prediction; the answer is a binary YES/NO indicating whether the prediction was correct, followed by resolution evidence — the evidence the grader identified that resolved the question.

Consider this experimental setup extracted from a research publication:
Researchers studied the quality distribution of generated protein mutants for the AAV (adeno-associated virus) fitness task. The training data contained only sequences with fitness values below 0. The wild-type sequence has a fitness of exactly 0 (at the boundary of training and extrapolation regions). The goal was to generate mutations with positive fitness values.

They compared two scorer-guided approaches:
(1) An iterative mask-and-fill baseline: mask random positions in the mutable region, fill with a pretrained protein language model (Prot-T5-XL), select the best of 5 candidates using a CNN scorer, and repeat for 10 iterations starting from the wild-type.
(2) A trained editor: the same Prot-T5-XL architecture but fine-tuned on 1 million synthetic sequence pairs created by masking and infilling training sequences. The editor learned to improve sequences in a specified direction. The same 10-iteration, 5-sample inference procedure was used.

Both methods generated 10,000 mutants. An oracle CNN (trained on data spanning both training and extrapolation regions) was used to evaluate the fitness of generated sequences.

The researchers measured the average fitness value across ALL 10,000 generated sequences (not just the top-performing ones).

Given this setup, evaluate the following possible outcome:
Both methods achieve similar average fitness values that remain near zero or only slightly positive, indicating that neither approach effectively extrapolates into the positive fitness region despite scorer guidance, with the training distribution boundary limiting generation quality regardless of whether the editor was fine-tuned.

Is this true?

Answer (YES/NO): NO